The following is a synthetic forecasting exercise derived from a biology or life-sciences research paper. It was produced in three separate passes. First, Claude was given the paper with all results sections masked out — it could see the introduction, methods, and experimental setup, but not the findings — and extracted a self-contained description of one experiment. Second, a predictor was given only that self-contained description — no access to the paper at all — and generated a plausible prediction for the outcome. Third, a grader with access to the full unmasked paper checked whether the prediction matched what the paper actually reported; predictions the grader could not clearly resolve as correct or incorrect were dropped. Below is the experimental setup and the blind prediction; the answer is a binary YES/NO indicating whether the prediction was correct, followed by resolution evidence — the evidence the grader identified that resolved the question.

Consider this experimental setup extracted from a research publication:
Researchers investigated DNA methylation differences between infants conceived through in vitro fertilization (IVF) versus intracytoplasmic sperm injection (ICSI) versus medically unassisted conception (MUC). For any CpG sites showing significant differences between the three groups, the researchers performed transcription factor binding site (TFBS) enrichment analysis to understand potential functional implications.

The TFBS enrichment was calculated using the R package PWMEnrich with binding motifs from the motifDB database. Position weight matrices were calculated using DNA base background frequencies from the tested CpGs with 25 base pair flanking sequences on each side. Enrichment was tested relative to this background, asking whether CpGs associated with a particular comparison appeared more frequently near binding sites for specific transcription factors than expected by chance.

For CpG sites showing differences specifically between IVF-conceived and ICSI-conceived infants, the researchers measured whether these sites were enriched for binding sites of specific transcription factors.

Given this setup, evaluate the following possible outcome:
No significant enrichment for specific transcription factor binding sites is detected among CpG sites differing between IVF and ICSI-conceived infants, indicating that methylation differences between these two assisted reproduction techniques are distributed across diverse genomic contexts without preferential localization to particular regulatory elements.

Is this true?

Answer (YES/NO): NO